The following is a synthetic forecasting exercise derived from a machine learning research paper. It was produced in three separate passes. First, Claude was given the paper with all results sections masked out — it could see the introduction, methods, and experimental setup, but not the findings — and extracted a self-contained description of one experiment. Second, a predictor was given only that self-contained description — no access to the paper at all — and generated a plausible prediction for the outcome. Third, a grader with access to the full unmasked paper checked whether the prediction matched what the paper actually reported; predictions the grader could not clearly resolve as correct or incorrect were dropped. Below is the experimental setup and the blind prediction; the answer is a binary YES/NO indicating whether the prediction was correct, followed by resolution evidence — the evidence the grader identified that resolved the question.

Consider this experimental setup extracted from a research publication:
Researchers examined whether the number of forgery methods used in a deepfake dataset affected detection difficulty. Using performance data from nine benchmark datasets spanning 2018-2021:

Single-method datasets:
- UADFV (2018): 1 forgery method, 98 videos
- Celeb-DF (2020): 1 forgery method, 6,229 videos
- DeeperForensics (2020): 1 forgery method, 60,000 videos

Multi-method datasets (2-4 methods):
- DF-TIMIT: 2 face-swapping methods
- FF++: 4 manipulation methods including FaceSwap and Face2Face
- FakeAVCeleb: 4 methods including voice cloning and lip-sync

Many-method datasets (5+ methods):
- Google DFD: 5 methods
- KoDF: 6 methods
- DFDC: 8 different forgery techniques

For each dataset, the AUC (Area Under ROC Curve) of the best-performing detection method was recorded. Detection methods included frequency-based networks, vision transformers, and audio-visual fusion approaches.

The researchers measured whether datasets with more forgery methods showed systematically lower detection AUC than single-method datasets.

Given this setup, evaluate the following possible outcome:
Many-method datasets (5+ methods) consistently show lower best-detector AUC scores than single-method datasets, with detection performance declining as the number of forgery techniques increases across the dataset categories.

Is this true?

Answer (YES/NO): NO